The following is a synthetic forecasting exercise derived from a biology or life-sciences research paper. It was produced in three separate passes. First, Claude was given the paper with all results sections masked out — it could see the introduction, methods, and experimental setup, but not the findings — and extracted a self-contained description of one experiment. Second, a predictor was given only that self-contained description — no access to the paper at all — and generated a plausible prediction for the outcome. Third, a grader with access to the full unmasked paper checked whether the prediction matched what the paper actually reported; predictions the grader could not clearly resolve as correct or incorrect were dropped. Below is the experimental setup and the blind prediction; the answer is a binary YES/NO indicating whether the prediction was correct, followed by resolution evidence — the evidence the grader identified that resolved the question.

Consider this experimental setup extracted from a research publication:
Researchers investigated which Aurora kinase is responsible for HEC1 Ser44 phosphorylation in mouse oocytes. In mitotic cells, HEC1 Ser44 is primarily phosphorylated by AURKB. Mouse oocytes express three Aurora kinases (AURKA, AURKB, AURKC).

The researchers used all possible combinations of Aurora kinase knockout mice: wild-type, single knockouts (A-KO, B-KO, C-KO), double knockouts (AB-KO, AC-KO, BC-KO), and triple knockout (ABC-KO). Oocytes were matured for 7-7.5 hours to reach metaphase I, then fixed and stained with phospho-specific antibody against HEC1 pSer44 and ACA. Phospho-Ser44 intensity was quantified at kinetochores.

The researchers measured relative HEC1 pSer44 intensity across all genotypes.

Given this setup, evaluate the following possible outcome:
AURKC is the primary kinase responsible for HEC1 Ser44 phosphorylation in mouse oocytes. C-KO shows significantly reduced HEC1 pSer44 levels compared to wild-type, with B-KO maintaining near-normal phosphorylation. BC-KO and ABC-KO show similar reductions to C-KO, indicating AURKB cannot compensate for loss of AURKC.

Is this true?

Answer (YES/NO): NO